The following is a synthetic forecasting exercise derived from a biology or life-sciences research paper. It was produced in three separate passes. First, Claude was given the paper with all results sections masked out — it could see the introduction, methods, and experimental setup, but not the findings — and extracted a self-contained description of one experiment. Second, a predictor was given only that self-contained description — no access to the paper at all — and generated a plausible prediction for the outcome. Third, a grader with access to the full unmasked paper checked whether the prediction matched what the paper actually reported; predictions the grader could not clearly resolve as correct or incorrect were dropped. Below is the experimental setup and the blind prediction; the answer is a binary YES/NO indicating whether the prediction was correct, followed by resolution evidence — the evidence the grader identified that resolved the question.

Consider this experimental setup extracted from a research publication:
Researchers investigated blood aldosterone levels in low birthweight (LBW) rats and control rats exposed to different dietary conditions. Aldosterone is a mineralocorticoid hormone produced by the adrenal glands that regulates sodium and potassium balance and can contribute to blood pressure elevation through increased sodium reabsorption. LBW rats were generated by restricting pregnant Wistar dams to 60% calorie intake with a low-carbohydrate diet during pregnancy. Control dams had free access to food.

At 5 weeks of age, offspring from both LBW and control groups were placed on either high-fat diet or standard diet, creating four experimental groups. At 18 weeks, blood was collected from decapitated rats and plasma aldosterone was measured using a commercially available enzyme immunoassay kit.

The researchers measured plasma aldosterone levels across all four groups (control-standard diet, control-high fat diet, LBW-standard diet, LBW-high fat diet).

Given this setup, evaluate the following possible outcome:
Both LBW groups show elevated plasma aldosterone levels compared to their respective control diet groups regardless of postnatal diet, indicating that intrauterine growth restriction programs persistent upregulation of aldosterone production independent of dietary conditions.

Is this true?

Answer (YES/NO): NO